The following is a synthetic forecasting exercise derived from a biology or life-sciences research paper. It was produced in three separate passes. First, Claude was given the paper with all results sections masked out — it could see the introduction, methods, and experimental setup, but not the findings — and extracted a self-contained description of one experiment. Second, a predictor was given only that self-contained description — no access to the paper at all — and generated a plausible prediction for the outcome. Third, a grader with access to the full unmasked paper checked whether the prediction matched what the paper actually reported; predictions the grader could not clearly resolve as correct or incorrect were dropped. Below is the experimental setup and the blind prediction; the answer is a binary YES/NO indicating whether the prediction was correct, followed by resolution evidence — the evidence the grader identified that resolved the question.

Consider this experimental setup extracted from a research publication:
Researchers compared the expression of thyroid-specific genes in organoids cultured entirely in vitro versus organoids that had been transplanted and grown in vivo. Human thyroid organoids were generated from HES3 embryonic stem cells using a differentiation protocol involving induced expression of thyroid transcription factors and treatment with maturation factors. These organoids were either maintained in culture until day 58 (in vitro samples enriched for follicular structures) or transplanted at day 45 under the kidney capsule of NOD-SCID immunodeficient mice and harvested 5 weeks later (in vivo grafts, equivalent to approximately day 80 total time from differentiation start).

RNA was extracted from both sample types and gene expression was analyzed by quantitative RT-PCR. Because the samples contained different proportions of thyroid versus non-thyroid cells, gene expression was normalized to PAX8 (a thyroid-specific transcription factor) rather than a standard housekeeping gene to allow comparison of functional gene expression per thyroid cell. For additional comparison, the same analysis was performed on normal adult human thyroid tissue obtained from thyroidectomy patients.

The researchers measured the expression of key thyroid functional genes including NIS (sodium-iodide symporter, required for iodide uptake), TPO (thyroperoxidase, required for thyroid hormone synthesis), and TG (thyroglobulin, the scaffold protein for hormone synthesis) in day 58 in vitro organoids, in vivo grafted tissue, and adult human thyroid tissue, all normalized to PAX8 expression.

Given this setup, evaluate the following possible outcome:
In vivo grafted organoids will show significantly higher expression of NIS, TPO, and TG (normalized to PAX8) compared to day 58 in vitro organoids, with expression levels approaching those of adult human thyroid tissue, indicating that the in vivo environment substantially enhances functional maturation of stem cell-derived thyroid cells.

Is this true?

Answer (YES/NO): NO